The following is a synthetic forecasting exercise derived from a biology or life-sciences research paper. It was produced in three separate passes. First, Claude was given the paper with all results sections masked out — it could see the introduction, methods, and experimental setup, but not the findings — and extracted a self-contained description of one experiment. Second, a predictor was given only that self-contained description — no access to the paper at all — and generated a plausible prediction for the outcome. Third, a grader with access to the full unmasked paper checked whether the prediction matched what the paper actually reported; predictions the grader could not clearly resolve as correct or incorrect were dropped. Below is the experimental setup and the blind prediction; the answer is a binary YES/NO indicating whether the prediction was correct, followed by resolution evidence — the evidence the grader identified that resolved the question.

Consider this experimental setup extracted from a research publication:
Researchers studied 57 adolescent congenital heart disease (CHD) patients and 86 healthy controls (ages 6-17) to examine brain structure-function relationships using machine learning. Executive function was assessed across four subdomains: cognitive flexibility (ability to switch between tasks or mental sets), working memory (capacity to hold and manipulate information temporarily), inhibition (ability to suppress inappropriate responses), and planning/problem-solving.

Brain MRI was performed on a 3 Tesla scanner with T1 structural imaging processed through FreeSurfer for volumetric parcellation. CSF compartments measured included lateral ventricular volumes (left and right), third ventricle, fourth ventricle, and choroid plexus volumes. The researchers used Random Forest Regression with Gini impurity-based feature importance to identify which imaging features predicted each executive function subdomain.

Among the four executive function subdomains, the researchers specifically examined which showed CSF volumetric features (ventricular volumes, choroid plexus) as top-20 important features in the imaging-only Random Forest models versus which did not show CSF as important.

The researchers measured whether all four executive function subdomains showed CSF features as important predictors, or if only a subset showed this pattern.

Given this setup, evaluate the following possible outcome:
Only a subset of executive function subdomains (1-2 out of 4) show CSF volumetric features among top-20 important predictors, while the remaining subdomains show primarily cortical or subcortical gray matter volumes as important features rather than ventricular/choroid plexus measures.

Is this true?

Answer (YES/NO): NO